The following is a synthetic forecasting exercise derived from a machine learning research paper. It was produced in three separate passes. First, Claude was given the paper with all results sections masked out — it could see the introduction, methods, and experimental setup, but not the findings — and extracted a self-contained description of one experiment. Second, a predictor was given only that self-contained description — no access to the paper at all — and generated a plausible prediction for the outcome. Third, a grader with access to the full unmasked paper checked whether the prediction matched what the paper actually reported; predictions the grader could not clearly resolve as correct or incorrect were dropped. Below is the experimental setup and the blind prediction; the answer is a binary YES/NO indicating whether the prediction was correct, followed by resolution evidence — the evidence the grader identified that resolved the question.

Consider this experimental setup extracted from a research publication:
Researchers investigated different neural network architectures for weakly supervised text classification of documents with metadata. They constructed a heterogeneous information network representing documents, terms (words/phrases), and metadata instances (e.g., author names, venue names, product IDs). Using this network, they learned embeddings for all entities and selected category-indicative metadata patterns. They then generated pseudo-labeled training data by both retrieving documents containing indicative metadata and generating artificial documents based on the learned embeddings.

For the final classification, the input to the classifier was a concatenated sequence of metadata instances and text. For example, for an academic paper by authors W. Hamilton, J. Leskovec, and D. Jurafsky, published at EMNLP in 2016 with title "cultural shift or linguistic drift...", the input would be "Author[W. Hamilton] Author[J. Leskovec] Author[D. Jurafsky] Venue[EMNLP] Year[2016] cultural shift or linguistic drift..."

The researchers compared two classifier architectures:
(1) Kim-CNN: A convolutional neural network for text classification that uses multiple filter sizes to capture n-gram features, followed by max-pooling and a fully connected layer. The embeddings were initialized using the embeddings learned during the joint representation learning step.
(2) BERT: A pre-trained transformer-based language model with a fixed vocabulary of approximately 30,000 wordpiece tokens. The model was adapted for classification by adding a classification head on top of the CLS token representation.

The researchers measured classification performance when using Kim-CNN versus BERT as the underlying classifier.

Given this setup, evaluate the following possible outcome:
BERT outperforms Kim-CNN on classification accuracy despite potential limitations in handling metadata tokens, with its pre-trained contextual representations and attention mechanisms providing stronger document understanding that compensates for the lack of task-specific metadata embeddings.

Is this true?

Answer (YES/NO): NO